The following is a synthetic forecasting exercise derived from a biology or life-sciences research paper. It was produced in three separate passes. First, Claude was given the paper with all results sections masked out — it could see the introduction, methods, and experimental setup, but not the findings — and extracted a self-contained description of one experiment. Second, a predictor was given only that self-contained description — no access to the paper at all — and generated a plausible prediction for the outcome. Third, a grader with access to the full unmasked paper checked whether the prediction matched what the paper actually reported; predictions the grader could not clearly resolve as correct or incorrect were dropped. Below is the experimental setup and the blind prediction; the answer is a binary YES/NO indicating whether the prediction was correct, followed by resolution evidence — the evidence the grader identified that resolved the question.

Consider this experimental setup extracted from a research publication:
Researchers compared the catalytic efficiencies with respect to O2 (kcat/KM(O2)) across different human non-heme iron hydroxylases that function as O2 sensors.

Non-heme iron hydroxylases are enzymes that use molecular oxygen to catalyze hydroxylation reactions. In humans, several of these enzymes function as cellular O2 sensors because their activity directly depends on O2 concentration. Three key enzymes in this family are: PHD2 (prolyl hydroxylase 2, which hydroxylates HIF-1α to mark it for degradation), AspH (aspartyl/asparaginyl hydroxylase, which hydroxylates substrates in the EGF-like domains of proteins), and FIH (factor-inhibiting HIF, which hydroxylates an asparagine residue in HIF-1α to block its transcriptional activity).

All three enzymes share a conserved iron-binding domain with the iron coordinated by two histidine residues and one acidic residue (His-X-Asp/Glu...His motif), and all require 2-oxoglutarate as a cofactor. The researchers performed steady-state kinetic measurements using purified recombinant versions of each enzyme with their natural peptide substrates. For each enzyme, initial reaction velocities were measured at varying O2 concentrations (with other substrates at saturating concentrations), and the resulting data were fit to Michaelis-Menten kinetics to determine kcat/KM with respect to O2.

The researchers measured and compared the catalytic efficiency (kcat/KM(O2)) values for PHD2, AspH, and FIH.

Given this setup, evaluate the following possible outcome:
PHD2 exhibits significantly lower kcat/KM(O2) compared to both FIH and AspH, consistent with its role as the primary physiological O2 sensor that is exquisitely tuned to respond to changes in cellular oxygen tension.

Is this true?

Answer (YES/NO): YES